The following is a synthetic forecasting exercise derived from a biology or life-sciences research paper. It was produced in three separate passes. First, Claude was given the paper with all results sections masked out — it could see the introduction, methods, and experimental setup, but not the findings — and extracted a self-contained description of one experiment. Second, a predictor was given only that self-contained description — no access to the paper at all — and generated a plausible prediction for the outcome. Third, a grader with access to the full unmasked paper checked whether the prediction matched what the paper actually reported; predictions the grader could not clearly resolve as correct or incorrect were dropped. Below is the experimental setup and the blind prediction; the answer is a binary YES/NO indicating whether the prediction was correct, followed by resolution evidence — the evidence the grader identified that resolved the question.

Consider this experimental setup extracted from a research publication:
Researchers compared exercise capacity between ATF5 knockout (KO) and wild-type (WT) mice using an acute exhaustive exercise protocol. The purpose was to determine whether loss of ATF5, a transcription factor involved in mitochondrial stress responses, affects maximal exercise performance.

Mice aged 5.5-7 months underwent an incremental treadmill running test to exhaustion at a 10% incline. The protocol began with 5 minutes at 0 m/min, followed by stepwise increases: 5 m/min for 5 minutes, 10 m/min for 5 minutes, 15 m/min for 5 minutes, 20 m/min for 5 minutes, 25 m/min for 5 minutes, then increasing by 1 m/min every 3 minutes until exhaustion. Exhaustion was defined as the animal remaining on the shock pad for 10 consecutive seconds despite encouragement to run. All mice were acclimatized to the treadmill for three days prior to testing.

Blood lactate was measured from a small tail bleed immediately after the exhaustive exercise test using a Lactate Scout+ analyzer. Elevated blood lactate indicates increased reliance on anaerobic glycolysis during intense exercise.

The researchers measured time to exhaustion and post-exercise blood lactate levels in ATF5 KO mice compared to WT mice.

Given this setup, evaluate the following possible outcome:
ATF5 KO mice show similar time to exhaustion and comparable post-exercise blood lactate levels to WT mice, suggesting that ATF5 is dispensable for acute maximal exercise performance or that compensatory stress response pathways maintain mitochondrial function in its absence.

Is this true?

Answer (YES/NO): YES